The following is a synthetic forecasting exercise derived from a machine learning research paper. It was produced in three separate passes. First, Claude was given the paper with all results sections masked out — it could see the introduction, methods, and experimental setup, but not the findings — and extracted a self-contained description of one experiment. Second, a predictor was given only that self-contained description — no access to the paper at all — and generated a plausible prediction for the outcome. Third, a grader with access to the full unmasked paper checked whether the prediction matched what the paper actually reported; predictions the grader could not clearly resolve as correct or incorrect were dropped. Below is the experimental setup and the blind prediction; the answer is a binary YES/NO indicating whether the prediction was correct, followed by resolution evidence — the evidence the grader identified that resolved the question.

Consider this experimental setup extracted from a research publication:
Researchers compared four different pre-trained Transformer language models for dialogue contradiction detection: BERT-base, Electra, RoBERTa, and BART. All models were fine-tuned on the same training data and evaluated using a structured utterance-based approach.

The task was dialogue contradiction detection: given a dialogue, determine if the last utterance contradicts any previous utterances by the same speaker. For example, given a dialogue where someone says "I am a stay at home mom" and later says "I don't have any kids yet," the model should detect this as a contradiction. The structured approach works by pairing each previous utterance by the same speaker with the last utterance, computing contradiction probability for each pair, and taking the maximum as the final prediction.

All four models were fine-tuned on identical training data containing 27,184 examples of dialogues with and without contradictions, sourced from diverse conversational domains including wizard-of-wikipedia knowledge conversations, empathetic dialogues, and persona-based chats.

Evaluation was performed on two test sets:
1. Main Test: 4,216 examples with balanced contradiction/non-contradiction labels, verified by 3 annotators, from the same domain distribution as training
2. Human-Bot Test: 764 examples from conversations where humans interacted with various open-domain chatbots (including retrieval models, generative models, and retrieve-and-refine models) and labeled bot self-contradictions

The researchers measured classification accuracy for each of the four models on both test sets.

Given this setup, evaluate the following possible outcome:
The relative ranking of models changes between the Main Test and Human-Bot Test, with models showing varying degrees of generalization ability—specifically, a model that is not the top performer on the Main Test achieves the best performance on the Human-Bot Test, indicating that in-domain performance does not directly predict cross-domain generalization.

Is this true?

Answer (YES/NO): YES